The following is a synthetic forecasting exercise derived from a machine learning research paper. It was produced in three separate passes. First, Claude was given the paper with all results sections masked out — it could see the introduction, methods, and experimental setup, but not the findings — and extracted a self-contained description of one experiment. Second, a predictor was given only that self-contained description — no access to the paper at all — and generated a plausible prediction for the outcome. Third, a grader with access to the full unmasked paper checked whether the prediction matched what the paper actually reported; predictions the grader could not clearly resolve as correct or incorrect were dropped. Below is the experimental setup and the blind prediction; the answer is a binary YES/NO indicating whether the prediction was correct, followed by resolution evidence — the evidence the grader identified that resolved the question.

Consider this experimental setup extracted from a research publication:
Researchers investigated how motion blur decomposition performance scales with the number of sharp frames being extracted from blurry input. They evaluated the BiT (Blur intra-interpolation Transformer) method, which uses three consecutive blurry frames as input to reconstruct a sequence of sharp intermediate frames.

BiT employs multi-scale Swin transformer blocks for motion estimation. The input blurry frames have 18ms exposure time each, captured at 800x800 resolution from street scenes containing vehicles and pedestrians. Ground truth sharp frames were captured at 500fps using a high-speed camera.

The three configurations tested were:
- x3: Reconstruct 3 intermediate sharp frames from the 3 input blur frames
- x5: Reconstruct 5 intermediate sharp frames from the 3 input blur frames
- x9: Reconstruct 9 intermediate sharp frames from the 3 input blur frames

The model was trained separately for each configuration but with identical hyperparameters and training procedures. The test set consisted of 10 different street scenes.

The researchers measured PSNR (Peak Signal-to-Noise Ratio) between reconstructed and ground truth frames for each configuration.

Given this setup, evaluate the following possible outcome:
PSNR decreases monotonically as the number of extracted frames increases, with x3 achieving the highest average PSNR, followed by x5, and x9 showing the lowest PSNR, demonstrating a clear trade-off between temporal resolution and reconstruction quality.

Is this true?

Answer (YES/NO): NO